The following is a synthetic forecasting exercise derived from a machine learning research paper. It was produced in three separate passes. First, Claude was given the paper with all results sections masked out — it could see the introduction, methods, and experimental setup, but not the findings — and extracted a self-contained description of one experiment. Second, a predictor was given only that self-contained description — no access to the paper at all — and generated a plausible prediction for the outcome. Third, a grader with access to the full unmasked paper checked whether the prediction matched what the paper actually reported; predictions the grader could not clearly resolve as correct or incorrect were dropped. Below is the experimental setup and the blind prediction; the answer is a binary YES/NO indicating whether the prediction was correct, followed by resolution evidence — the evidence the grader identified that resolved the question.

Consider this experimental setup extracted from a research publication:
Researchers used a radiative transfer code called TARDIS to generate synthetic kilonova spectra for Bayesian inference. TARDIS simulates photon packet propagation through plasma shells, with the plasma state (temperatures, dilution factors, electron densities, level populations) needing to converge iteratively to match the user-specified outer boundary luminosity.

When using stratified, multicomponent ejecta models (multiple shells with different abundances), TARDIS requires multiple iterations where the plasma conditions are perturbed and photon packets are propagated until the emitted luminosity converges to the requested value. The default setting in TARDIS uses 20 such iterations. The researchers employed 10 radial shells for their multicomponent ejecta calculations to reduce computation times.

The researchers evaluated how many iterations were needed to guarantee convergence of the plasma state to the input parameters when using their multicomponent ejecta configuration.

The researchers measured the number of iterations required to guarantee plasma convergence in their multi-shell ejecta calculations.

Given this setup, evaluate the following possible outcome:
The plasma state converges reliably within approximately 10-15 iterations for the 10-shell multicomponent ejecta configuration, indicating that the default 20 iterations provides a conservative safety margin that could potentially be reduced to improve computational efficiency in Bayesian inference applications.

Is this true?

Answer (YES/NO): NO